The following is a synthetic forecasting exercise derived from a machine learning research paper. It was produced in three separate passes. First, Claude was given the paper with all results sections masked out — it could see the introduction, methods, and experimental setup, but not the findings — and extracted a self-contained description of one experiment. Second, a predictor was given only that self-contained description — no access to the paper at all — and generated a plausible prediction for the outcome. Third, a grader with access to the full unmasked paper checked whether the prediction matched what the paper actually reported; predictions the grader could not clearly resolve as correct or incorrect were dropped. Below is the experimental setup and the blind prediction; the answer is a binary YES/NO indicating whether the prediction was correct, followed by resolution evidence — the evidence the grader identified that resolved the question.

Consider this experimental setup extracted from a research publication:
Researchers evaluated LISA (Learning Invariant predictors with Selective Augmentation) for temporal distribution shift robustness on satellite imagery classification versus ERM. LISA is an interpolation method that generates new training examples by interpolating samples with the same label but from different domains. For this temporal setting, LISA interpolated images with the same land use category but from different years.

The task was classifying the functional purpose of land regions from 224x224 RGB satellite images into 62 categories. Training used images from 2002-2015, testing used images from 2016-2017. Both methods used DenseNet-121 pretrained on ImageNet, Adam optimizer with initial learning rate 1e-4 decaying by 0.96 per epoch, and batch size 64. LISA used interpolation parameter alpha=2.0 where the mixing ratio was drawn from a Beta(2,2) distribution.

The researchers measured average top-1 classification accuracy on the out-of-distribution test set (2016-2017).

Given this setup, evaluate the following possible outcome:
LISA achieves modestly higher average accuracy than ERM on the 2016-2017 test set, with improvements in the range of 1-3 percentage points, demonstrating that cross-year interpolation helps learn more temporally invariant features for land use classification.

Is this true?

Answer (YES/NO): NO